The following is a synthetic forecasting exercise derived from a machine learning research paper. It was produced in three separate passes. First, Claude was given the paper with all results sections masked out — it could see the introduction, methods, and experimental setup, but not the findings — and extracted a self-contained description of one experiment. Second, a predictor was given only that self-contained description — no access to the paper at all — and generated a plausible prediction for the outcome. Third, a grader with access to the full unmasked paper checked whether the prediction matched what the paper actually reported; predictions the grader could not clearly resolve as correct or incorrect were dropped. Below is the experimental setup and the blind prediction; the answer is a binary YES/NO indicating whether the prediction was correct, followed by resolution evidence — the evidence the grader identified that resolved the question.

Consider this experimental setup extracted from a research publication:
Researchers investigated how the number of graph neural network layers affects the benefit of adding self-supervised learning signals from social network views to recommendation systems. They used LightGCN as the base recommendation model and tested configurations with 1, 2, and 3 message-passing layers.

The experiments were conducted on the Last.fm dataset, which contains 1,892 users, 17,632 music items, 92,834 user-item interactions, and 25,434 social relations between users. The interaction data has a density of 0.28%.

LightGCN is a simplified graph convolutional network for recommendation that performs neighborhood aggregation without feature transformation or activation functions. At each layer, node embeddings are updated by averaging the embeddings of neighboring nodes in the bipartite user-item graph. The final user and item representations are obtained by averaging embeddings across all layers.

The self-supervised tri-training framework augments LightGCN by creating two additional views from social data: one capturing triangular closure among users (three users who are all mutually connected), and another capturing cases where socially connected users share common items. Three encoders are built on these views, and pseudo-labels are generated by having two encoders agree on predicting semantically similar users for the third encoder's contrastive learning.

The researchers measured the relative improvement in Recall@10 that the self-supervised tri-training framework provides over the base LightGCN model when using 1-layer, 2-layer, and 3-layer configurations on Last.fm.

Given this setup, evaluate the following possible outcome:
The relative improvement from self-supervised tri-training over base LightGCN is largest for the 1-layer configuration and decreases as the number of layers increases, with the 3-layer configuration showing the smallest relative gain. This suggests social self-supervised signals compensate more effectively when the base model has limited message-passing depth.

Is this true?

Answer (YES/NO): YES